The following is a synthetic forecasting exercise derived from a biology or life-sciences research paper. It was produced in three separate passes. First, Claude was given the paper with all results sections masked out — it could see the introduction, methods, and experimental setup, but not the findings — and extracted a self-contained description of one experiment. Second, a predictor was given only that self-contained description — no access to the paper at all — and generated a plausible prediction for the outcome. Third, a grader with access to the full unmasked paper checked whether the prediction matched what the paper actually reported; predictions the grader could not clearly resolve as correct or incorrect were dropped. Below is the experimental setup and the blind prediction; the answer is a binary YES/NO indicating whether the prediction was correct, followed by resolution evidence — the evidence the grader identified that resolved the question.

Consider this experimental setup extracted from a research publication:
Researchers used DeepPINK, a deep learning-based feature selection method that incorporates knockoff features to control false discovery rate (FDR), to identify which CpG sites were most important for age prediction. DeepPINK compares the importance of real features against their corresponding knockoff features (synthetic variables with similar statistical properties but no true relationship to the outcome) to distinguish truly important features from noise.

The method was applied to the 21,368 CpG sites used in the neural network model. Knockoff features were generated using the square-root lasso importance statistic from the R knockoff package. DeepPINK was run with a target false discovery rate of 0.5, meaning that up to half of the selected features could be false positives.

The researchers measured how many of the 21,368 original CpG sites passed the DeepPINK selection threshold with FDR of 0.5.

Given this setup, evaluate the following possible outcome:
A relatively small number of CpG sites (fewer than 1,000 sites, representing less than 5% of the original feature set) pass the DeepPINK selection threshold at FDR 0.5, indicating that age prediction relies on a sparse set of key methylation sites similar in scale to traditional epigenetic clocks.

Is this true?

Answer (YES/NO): YES